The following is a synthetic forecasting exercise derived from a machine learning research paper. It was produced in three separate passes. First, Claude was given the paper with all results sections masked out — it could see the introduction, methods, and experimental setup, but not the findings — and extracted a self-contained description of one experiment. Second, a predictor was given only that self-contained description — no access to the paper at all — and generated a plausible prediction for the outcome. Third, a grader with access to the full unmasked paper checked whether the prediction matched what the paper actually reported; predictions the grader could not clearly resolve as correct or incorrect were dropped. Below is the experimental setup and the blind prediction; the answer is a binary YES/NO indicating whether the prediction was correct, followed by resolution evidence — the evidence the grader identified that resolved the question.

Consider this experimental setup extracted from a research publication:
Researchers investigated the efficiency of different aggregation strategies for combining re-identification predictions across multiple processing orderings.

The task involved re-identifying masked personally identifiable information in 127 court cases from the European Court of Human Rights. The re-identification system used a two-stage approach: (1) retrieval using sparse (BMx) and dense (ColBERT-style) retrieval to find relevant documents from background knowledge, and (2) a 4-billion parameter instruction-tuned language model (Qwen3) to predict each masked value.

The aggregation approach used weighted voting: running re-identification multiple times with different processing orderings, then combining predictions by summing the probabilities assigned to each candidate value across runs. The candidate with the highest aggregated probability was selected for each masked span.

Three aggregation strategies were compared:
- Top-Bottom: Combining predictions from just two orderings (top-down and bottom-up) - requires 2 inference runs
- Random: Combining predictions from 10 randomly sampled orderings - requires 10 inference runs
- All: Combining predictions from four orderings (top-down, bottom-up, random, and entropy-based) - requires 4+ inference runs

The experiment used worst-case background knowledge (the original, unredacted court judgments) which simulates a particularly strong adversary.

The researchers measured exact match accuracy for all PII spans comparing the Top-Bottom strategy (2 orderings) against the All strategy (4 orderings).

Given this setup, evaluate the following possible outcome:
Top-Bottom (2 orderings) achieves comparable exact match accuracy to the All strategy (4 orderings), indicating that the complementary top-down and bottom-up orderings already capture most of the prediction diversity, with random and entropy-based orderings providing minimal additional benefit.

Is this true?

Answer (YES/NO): NO